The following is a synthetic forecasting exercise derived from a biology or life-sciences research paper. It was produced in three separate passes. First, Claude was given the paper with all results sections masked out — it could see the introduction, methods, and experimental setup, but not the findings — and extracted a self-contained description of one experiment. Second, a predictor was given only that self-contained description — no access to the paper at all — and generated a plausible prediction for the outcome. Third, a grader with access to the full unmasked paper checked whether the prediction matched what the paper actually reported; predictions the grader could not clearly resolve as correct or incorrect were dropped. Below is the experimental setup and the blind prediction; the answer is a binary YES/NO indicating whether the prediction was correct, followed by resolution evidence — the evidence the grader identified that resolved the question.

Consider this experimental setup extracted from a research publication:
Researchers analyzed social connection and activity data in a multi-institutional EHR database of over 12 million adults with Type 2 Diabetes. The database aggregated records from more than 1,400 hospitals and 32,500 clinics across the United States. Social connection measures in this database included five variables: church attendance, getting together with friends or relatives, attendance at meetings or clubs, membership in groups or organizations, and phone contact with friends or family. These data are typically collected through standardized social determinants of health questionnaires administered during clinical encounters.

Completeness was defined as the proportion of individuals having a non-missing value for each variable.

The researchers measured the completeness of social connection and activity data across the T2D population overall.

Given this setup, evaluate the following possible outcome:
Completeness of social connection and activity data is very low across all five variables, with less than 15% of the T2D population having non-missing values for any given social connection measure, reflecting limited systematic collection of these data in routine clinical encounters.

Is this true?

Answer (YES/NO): YES